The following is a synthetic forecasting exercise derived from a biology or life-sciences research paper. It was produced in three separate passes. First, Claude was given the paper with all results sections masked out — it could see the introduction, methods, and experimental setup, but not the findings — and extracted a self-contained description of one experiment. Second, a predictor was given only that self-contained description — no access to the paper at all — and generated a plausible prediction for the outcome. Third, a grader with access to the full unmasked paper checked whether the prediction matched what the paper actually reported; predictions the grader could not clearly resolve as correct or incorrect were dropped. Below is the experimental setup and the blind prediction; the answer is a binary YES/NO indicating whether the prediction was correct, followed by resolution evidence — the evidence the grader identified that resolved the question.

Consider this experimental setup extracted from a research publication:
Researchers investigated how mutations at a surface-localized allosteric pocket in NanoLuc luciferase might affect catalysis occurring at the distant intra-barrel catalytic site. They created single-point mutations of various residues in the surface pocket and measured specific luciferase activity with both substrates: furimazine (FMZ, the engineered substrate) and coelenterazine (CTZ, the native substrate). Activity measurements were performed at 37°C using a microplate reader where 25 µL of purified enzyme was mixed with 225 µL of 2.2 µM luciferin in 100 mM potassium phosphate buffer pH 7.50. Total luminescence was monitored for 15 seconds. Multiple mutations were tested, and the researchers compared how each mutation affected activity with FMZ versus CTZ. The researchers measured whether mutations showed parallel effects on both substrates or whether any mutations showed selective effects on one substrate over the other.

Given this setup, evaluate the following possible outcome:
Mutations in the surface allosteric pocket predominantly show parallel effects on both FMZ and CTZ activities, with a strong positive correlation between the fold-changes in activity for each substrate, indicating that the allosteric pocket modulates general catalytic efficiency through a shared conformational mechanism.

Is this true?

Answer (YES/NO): NO